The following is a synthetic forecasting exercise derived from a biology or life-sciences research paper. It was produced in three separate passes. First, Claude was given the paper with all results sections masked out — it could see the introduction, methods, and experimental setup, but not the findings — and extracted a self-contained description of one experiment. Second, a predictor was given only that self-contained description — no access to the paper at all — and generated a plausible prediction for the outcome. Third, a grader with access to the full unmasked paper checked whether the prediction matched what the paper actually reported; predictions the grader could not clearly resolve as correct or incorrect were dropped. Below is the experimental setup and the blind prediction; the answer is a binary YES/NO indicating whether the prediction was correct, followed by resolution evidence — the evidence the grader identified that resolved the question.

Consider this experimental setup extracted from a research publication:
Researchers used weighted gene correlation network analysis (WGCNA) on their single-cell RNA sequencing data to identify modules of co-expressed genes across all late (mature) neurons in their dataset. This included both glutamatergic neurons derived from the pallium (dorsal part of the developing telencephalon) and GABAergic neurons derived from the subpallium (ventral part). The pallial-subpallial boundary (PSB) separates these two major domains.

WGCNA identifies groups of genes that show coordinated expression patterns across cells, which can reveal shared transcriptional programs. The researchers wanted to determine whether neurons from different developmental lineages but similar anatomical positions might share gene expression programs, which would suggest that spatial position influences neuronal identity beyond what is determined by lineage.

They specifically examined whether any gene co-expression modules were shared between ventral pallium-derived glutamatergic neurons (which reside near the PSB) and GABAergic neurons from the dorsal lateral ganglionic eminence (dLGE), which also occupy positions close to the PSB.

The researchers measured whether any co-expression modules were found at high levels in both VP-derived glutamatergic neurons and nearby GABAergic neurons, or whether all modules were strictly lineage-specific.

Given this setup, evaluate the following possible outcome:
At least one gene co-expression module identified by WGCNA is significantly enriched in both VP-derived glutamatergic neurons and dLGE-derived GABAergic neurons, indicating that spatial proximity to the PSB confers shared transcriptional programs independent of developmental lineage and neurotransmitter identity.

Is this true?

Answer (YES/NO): YES